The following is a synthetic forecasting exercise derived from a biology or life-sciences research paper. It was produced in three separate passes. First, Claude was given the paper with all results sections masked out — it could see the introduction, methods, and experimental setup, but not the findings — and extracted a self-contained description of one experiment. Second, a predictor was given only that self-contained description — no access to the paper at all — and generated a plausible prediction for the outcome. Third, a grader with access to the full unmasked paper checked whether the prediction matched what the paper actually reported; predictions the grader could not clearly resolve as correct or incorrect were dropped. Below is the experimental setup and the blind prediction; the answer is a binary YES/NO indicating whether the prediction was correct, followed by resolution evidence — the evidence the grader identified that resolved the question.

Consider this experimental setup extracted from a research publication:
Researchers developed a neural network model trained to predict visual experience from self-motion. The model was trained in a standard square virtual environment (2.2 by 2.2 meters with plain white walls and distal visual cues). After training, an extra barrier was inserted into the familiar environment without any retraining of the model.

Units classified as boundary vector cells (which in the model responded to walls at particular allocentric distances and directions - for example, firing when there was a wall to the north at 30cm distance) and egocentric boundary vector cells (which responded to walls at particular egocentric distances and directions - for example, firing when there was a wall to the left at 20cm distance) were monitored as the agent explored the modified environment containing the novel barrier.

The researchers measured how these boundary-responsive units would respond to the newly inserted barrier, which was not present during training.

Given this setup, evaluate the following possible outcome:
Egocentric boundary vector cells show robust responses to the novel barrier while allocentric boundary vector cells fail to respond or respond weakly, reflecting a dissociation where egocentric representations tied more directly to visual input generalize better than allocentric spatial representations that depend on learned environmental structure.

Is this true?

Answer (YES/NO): NO